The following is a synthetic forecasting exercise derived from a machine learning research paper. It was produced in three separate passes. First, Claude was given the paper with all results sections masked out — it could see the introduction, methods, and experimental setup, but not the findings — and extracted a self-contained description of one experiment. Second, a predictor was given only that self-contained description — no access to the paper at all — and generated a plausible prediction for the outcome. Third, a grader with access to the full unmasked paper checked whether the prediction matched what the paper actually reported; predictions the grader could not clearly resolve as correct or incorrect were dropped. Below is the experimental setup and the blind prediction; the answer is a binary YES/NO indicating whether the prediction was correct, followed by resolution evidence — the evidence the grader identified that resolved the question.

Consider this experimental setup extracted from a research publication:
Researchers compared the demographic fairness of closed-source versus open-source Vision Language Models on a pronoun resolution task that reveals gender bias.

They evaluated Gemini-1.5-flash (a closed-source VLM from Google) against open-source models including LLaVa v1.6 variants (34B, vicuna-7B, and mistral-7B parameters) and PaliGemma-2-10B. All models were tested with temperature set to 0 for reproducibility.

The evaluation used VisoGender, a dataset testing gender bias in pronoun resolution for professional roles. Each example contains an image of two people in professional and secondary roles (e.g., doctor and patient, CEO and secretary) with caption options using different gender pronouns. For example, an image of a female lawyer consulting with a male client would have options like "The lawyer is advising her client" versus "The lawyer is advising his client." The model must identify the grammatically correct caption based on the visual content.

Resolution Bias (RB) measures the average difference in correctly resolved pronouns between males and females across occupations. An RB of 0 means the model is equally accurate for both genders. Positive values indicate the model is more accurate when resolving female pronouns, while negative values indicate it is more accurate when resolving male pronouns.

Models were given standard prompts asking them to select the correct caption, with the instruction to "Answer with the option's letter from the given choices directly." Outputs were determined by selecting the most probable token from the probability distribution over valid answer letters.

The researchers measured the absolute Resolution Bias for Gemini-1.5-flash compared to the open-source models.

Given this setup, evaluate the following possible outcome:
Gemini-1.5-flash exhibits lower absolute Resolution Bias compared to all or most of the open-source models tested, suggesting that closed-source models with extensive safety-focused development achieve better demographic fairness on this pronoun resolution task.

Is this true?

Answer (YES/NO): NO